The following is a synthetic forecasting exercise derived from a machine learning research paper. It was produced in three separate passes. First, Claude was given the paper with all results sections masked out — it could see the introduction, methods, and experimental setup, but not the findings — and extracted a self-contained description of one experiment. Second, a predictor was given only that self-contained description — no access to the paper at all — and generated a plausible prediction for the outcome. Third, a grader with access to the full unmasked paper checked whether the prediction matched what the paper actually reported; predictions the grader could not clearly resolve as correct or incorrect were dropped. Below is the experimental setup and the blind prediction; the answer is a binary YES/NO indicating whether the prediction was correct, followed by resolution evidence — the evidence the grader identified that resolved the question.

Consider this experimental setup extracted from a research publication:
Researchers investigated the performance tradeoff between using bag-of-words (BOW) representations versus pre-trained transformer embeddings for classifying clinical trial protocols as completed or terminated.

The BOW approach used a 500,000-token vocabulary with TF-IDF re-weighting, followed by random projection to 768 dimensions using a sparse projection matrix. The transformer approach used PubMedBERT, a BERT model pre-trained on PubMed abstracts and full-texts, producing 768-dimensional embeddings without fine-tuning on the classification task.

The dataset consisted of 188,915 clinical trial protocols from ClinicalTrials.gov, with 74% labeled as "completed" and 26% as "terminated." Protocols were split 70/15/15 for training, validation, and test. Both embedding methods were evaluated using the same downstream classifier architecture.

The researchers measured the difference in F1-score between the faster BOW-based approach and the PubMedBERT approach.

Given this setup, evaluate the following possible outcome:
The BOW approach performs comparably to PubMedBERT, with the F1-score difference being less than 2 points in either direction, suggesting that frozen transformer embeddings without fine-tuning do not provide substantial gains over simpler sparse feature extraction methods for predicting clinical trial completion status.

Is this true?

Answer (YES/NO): YES